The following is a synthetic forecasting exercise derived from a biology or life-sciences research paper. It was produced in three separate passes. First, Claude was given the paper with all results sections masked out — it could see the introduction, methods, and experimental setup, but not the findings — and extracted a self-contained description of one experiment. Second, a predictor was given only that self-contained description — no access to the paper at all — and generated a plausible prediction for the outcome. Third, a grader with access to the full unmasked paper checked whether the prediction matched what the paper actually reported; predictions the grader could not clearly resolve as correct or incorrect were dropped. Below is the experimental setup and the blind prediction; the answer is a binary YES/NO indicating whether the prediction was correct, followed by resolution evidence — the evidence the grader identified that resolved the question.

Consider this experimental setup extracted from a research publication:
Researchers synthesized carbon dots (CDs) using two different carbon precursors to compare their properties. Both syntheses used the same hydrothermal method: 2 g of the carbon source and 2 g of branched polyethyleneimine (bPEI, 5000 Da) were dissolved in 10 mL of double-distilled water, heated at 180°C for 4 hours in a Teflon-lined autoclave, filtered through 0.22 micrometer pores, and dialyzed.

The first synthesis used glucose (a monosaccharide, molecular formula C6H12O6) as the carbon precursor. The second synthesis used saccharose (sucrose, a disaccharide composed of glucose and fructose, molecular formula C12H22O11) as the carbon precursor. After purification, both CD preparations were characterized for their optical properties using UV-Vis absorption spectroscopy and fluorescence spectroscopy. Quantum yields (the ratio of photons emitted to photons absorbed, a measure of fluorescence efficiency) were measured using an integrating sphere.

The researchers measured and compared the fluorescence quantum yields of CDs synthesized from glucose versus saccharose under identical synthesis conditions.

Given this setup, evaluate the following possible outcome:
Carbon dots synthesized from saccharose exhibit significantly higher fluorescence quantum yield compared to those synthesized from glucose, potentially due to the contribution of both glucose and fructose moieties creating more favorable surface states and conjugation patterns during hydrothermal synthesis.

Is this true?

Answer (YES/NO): NO